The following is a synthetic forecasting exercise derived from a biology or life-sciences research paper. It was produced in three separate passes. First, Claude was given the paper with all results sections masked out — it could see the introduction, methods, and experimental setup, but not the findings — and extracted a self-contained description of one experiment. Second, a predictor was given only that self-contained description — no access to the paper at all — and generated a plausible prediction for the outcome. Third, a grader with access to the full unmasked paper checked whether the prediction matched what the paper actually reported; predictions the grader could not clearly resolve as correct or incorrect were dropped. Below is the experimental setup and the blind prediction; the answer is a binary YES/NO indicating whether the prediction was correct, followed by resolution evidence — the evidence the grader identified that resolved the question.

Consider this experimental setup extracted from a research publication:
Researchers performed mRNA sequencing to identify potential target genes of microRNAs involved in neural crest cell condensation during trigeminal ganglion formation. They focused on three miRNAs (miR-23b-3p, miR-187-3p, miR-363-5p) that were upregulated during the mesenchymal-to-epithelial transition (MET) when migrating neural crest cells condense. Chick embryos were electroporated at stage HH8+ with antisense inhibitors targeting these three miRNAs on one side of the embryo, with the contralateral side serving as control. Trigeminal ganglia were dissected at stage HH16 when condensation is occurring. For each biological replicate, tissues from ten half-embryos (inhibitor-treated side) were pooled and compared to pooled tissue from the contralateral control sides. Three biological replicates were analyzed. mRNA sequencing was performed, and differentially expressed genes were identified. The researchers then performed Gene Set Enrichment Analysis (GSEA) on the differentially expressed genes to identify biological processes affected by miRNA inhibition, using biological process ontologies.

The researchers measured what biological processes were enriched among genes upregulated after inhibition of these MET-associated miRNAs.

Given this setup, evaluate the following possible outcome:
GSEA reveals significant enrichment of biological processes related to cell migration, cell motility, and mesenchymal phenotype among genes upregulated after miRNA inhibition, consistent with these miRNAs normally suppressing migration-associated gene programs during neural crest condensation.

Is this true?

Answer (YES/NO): NO